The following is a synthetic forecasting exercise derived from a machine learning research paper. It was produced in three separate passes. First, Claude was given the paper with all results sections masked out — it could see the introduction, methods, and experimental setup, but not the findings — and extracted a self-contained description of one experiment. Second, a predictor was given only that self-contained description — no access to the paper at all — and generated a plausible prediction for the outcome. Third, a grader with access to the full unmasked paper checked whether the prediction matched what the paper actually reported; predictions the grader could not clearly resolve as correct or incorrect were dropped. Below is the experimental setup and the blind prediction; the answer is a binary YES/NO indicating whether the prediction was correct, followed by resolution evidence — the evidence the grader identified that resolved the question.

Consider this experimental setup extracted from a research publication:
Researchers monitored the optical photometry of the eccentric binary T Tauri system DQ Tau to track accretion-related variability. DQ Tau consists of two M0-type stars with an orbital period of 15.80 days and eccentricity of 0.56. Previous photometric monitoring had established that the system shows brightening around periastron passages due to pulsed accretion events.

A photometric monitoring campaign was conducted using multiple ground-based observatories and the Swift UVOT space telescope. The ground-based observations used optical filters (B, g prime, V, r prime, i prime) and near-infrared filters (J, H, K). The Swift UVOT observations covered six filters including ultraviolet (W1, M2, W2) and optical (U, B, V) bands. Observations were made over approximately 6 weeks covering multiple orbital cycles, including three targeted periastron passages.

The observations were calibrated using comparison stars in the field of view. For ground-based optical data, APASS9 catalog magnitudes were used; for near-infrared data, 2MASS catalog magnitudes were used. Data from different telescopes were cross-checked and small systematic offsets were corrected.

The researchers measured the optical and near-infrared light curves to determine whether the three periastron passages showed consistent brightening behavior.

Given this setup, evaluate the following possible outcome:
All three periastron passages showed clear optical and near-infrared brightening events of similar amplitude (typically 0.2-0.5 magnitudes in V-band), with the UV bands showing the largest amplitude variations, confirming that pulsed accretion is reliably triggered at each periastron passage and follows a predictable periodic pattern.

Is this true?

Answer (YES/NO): NO